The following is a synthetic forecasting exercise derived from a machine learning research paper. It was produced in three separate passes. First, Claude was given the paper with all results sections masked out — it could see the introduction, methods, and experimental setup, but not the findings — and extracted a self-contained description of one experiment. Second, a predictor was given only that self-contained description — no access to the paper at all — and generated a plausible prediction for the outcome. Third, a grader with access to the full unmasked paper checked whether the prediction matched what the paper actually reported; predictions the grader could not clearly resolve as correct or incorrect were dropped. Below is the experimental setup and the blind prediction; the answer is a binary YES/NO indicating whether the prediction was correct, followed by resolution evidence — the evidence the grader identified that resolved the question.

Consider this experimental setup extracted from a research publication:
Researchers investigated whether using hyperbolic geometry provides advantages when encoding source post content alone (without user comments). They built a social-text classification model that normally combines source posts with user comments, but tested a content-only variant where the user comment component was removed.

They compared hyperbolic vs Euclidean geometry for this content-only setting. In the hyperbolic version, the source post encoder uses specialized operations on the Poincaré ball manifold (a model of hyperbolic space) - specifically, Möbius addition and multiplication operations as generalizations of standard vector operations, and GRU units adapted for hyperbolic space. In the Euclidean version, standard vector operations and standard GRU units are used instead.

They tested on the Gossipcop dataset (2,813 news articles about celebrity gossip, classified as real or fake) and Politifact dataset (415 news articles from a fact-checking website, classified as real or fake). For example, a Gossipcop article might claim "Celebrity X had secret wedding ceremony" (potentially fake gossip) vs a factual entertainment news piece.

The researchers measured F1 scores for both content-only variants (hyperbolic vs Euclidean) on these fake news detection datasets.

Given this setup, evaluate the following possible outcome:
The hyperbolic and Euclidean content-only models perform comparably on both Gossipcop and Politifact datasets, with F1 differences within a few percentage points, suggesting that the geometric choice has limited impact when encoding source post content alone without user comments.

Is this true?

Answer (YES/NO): YES